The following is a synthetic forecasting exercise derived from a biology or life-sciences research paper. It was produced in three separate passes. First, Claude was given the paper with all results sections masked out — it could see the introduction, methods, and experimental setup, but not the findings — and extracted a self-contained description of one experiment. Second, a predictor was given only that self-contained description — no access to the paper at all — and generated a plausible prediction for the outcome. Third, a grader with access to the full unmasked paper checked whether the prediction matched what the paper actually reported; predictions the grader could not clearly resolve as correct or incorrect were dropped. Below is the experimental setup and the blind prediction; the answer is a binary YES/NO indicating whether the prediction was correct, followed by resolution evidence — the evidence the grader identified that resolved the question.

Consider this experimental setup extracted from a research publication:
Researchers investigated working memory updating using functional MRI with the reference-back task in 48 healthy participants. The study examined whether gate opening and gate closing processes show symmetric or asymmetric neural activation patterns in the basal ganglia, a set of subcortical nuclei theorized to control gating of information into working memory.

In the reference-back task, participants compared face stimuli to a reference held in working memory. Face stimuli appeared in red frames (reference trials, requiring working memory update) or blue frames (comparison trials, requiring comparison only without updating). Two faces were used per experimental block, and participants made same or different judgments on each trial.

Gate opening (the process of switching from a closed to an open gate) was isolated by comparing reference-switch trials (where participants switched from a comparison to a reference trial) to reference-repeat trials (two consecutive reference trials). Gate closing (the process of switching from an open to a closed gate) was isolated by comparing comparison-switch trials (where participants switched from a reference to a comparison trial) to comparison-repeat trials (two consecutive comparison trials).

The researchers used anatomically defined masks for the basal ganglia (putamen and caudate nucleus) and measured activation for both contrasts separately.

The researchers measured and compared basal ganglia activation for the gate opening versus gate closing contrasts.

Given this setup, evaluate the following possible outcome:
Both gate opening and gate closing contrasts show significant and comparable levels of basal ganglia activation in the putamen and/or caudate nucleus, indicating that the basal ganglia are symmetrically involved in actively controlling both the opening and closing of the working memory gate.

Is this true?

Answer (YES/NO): NO